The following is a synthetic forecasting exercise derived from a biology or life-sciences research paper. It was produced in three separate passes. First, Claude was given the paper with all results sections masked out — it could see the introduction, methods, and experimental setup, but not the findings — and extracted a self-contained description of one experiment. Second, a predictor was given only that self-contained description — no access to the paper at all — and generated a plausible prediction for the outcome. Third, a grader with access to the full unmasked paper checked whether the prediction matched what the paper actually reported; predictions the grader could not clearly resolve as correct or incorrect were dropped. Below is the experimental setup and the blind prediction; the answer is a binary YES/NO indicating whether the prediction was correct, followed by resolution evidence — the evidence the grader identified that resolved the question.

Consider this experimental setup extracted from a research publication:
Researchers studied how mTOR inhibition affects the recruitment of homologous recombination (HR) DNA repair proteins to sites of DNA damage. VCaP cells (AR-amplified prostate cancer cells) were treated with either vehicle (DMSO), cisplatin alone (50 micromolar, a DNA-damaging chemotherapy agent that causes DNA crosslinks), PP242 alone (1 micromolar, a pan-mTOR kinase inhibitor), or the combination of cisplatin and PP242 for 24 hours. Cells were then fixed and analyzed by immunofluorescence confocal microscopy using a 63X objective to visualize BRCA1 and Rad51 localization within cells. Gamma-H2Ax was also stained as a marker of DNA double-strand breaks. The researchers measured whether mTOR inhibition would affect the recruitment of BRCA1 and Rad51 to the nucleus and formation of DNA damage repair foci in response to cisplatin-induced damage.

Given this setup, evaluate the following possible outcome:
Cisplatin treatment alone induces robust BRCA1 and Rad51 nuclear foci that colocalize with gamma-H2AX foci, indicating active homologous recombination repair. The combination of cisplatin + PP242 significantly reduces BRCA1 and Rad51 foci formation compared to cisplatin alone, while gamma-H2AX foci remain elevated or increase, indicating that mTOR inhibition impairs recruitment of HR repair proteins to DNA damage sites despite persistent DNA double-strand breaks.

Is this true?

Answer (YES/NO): YES